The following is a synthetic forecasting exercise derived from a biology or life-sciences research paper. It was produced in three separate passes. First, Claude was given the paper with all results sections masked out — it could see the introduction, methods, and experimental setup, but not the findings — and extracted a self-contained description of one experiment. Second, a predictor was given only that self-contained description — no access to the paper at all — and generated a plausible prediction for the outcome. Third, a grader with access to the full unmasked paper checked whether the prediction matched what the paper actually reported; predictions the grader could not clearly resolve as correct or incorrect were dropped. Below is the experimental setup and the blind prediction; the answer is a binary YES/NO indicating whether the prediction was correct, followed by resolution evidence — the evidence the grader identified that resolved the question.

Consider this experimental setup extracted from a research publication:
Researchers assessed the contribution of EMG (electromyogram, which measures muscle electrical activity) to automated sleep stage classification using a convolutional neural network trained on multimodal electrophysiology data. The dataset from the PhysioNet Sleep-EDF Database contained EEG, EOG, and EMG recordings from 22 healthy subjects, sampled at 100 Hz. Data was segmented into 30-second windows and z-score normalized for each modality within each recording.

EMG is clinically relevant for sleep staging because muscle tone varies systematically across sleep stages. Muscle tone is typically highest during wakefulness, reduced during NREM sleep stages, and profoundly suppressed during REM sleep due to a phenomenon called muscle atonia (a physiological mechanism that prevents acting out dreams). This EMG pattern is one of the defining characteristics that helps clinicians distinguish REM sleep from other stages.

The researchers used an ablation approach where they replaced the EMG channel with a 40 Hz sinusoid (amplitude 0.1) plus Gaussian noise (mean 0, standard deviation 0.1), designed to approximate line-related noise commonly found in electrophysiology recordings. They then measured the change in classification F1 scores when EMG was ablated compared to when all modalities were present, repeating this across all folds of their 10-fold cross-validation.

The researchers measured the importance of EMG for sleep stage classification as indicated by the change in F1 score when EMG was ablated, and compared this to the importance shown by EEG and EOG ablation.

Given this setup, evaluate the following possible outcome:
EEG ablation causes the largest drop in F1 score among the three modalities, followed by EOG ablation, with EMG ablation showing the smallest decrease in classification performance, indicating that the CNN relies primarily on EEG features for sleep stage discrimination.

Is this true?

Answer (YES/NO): YES